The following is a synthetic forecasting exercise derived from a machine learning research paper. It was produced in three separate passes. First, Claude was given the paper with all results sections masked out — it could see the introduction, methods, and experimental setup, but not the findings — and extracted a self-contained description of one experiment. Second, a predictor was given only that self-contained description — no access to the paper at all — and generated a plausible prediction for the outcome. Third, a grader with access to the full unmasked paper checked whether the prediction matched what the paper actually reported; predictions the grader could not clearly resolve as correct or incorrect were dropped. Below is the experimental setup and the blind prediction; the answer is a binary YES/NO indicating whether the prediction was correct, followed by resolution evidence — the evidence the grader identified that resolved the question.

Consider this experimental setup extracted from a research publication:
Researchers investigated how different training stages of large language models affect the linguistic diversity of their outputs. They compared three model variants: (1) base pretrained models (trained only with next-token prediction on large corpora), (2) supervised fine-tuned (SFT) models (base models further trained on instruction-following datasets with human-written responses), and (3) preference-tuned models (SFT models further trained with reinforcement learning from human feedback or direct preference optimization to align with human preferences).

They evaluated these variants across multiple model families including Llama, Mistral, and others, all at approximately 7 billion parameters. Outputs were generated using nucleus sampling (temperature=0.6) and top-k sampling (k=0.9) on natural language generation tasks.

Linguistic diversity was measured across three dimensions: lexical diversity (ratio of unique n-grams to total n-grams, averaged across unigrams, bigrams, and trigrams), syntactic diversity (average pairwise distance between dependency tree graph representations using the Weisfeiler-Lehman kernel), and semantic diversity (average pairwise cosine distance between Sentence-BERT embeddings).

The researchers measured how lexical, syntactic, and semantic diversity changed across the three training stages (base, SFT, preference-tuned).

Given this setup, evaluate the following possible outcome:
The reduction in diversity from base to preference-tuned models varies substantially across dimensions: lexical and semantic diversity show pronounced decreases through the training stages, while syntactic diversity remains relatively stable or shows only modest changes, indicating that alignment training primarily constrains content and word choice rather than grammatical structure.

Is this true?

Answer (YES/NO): NO